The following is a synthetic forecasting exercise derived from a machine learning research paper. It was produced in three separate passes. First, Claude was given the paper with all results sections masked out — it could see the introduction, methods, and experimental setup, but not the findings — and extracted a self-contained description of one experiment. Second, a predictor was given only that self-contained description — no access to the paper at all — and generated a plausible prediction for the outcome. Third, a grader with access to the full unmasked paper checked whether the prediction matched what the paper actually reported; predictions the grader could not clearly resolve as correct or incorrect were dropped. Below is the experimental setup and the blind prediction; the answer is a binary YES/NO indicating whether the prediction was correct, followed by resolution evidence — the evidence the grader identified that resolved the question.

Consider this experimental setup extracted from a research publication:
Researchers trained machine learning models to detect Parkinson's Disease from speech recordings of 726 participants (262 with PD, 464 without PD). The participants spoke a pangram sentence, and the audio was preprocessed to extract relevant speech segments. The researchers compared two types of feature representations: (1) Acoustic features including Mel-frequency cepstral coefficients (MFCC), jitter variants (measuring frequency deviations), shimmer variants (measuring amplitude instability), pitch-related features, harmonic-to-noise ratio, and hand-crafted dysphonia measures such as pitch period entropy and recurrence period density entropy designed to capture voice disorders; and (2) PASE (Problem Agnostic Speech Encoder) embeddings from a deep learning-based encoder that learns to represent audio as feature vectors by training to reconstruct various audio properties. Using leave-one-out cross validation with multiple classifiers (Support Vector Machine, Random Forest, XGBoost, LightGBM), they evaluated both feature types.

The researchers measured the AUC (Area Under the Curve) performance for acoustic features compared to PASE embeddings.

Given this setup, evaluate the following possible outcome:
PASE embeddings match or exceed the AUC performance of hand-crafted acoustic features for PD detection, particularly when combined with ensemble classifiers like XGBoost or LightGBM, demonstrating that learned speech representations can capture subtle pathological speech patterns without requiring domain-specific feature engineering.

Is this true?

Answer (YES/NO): NO